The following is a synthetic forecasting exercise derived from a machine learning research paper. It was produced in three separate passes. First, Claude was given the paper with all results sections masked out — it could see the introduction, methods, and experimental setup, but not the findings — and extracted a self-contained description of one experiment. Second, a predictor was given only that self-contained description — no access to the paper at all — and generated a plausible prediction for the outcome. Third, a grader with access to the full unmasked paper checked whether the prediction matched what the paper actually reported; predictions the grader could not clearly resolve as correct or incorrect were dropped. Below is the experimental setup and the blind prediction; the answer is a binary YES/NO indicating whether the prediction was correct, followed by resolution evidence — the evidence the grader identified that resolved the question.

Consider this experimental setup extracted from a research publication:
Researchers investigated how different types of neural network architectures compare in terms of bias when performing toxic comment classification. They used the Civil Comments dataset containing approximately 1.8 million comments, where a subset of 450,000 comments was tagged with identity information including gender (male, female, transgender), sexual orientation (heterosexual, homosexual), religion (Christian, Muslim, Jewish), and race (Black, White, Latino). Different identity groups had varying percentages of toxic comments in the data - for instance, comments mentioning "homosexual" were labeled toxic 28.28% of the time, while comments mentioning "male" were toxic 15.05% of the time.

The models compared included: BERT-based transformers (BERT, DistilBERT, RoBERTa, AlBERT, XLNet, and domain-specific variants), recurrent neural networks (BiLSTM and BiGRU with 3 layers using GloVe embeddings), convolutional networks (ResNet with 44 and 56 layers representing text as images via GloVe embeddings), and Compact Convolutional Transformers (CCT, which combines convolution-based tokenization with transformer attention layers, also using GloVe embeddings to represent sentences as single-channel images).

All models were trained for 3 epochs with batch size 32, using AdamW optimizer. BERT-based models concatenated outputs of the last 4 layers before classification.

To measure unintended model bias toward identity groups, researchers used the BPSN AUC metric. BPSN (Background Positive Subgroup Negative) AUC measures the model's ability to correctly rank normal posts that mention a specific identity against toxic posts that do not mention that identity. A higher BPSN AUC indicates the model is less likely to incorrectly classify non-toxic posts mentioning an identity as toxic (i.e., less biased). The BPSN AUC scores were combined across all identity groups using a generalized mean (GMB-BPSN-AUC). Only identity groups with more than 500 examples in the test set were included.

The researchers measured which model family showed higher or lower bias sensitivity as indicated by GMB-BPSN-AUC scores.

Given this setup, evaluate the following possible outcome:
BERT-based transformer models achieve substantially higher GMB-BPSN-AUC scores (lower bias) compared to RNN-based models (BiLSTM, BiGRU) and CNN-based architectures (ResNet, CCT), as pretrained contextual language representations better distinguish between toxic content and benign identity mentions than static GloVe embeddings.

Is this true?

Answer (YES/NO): NO